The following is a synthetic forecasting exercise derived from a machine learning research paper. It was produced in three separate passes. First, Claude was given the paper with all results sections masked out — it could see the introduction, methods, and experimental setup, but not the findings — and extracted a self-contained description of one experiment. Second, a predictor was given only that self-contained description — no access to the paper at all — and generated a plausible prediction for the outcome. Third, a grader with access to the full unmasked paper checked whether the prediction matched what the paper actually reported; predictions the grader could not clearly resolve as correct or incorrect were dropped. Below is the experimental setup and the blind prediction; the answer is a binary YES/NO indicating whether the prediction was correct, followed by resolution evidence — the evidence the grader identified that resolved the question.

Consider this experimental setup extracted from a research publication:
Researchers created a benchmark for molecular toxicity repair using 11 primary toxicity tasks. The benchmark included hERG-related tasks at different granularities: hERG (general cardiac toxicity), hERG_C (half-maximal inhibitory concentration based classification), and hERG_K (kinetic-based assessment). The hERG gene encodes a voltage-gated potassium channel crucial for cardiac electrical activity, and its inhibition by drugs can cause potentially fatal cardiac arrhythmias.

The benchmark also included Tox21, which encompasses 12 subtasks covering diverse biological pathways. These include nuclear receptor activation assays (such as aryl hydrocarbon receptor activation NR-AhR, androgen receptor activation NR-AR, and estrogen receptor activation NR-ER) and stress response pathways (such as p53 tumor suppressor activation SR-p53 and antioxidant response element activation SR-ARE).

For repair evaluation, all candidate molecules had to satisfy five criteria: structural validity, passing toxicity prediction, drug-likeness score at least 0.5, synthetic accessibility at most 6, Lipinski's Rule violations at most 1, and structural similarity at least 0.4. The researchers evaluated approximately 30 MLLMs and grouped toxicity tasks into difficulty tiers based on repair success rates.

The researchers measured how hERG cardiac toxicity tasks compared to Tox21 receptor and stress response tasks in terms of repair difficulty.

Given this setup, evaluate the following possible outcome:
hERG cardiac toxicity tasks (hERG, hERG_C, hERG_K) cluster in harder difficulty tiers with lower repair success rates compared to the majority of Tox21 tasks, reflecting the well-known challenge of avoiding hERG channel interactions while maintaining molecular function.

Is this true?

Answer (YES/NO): NO